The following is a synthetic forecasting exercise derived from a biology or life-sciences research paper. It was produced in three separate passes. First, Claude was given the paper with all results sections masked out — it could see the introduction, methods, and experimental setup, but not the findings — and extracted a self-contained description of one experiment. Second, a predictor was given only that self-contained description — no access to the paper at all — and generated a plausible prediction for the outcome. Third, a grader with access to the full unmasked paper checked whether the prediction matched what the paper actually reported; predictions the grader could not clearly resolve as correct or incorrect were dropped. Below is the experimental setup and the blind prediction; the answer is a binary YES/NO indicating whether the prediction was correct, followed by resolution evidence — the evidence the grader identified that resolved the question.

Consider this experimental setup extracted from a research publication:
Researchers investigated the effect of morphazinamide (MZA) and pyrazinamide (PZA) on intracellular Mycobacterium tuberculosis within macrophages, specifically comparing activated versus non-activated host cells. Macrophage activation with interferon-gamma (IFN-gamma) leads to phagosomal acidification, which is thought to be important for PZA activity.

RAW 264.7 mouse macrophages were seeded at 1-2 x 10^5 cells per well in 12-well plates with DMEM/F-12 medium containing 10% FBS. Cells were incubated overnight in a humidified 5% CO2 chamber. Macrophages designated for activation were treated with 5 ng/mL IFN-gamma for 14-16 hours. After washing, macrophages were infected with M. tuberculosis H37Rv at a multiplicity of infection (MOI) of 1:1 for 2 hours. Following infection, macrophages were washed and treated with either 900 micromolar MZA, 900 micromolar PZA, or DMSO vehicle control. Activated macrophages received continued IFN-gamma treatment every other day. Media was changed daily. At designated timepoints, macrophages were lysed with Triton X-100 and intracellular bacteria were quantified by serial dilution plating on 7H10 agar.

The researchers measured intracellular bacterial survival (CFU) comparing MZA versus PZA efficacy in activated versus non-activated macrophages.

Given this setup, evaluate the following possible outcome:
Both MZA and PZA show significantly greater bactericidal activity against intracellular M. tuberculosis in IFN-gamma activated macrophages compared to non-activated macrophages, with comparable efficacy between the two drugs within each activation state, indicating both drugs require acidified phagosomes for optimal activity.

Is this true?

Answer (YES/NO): NO